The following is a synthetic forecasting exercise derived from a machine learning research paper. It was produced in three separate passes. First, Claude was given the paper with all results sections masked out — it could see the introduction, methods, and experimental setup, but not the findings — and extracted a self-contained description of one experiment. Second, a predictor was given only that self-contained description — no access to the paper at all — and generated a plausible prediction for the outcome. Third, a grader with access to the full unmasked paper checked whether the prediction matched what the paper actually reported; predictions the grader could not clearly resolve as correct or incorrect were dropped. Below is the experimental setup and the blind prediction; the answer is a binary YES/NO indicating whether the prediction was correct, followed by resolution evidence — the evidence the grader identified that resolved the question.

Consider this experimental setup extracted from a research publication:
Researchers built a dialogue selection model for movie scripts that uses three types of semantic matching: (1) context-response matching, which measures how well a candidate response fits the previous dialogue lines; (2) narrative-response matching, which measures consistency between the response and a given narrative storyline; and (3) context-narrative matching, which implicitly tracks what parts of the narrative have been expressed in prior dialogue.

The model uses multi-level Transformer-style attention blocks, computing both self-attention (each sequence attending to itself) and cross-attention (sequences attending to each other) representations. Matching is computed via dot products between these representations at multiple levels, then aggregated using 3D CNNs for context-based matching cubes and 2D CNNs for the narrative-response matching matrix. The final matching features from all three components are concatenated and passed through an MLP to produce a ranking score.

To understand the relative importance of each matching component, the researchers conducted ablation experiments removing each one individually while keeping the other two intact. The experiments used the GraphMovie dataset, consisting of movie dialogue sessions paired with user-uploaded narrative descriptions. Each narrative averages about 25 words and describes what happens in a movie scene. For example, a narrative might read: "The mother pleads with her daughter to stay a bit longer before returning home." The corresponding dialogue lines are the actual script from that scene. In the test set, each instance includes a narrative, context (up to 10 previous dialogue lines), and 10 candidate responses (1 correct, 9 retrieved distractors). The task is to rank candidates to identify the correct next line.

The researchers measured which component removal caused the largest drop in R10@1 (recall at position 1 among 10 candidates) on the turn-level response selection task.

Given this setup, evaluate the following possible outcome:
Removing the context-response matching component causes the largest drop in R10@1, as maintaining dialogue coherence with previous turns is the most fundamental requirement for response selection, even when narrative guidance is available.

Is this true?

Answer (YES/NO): NO